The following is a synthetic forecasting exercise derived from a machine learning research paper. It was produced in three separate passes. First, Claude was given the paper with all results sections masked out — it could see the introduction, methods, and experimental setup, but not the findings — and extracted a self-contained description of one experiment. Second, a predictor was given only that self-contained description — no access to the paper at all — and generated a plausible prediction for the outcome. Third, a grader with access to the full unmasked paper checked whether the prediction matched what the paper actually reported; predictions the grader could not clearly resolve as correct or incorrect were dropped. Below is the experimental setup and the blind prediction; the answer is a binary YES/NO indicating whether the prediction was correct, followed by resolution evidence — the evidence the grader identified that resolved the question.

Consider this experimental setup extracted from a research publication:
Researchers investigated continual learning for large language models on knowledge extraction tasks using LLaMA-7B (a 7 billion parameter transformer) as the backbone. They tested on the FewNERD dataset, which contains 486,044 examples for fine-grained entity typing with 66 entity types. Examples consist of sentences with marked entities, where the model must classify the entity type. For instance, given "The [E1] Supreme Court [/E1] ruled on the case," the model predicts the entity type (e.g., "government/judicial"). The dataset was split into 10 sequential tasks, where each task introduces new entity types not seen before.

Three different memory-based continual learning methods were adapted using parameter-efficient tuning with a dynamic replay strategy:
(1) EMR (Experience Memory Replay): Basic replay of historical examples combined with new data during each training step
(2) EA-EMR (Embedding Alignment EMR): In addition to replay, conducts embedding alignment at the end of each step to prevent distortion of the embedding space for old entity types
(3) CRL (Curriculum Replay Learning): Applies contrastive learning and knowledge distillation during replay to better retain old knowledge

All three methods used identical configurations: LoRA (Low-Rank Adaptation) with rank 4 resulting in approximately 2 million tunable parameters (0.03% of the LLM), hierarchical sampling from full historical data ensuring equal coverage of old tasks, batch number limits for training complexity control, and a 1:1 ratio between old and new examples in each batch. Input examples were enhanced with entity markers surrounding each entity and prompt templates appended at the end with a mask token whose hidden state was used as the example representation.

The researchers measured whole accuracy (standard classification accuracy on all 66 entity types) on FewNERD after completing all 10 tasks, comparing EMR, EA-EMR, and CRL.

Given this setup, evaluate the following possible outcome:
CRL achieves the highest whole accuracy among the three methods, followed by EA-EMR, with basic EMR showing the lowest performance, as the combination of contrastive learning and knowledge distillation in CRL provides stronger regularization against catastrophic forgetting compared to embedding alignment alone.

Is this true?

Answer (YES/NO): NO